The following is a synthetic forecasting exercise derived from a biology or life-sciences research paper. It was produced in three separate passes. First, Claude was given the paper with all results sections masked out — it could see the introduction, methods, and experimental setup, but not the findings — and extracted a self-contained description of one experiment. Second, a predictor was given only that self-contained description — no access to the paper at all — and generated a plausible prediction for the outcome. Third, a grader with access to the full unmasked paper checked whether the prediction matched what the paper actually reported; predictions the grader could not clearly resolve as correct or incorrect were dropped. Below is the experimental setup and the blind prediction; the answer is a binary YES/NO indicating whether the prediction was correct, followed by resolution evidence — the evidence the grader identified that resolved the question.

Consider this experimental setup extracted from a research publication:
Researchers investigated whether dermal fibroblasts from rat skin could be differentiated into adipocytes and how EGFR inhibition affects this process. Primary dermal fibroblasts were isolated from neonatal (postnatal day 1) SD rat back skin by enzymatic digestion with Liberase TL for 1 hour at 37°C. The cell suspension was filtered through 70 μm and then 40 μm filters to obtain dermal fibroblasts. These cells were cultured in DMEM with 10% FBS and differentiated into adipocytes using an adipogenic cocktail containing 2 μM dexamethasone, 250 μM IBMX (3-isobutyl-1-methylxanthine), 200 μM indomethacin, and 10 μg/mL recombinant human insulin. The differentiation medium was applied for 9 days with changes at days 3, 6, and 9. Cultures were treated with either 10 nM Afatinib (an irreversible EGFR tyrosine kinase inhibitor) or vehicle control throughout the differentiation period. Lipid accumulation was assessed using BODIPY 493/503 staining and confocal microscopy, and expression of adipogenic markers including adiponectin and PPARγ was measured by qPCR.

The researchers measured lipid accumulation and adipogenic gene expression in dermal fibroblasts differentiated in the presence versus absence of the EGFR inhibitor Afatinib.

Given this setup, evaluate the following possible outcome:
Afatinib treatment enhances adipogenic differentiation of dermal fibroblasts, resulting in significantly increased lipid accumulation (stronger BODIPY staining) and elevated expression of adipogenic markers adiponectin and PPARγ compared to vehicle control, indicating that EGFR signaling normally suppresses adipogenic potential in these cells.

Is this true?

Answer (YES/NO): NO